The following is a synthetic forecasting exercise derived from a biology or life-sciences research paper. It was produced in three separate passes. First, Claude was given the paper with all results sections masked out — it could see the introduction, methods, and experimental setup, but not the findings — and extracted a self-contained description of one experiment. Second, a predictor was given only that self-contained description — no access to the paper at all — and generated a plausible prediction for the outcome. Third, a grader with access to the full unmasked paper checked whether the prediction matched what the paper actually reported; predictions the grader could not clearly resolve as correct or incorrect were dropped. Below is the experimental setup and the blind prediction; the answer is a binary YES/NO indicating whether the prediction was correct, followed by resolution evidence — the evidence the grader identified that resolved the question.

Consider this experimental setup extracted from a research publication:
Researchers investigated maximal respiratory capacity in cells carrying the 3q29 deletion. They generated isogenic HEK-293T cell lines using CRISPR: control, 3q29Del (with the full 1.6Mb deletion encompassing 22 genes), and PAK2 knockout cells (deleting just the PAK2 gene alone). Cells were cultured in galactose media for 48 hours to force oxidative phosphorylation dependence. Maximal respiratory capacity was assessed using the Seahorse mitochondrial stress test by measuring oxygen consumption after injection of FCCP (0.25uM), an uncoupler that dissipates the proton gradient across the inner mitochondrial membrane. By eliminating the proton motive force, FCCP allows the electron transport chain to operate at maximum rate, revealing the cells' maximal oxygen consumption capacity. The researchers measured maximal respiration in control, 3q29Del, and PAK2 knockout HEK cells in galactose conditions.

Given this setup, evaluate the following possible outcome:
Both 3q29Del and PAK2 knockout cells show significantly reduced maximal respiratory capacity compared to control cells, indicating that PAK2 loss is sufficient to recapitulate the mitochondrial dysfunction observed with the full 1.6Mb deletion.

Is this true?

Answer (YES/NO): NO